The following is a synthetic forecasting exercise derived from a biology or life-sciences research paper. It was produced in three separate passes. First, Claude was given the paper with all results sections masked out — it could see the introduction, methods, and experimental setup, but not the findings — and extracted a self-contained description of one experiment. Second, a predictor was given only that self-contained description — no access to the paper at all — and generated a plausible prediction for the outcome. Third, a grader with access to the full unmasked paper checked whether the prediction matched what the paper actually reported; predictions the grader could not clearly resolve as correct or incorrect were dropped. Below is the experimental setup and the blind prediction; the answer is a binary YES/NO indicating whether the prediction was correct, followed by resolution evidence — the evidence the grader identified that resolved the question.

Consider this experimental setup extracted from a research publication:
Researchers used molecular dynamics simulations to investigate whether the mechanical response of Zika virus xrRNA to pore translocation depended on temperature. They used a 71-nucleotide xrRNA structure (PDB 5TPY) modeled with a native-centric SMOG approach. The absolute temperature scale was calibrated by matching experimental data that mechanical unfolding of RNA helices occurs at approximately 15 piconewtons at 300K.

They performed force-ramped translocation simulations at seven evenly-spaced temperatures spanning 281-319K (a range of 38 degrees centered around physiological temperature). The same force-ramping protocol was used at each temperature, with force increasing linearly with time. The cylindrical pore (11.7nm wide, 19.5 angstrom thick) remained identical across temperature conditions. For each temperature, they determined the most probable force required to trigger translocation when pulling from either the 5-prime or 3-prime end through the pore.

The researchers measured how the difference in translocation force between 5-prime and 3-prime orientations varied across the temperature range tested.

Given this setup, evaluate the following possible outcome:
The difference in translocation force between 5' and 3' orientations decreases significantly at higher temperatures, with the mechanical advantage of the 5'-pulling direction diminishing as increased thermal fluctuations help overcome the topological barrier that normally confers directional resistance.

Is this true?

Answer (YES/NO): NO